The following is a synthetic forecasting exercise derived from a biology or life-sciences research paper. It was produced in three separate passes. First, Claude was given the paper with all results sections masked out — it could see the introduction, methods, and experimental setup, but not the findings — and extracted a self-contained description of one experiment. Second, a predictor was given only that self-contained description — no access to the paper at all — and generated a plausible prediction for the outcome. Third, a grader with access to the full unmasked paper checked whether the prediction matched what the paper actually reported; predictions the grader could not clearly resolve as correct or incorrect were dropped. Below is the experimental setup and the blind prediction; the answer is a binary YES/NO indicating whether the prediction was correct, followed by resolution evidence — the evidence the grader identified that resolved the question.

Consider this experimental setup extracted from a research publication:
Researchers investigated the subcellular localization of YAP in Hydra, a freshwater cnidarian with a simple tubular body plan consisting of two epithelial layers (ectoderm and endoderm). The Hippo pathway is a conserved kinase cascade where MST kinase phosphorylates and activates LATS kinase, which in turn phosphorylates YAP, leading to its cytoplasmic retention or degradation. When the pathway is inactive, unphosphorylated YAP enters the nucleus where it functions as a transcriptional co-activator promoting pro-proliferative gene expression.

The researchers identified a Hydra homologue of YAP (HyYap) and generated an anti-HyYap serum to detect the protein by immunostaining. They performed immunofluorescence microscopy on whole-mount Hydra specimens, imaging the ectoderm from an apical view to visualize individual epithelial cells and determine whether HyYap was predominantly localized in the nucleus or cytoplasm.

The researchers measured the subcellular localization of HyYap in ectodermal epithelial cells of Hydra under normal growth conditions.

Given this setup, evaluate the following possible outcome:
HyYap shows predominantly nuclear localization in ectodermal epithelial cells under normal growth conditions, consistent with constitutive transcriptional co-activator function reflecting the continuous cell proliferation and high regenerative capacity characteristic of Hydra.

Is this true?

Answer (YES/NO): NO